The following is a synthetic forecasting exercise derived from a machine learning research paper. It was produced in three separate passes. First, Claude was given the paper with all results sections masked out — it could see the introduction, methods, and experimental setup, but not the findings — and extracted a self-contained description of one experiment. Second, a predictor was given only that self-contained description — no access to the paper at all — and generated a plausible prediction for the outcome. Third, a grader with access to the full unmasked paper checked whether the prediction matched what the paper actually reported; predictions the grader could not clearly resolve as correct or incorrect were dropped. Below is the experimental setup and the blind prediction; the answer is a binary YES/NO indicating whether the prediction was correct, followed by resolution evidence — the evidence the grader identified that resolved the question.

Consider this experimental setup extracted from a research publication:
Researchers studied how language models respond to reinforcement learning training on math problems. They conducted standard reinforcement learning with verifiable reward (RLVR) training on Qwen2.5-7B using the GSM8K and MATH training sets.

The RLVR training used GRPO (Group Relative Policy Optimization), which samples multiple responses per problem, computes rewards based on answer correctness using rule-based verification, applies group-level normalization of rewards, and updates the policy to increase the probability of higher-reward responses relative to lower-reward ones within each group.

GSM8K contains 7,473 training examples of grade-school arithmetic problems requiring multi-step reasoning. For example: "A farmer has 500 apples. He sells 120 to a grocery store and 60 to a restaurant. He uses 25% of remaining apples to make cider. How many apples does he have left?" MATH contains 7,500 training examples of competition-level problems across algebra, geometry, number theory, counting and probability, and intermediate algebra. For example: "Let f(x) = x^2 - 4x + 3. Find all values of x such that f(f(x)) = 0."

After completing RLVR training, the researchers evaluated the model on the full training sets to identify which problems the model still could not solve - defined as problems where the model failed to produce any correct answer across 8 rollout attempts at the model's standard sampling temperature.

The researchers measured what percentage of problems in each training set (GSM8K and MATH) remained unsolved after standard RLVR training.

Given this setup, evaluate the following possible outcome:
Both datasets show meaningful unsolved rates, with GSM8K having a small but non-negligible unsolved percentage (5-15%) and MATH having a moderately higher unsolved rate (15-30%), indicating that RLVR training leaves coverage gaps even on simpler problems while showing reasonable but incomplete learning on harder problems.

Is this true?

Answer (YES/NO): YES